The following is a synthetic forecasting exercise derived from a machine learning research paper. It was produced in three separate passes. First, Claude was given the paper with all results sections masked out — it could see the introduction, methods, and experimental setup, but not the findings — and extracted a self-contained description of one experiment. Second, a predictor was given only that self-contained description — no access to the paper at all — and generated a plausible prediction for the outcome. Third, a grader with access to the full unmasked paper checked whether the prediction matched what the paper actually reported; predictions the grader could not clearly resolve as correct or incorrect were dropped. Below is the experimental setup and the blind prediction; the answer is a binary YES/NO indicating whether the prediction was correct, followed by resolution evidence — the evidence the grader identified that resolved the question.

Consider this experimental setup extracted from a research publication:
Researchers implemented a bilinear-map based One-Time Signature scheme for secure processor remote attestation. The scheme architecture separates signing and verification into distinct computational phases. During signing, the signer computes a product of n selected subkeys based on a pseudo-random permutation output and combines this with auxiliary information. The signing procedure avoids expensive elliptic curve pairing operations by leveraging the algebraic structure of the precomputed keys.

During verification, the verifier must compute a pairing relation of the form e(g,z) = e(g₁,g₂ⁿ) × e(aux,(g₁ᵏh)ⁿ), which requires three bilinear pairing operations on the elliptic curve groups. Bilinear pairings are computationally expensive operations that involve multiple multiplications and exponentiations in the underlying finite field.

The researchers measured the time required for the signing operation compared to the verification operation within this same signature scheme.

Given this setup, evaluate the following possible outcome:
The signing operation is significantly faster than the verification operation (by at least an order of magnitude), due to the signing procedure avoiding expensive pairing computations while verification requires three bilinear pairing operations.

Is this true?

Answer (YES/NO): YES